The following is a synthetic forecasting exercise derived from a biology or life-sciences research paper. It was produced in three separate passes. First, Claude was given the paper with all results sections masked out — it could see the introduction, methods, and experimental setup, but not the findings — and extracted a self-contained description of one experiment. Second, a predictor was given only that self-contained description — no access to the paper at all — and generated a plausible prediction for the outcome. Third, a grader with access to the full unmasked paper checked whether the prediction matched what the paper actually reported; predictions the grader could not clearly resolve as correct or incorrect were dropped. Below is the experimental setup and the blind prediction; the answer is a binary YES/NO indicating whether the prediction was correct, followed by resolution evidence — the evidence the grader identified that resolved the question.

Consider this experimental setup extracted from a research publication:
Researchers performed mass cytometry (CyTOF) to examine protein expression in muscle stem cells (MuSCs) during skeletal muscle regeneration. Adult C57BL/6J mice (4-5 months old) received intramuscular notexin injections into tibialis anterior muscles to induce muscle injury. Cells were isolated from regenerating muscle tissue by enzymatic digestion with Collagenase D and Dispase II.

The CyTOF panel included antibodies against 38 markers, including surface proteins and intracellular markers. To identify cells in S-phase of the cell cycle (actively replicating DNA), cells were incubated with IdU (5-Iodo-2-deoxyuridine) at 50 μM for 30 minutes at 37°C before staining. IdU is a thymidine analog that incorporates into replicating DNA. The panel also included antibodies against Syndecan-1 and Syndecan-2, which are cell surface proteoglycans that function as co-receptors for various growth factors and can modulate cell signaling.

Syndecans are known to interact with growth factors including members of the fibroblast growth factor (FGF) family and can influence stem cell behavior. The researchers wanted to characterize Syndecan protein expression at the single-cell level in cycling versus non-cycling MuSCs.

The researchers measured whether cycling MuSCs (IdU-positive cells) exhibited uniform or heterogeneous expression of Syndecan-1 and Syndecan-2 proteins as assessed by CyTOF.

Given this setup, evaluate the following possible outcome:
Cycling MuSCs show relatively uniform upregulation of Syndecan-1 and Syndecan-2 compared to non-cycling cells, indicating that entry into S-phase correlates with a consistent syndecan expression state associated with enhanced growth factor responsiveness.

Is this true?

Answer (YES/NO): NO